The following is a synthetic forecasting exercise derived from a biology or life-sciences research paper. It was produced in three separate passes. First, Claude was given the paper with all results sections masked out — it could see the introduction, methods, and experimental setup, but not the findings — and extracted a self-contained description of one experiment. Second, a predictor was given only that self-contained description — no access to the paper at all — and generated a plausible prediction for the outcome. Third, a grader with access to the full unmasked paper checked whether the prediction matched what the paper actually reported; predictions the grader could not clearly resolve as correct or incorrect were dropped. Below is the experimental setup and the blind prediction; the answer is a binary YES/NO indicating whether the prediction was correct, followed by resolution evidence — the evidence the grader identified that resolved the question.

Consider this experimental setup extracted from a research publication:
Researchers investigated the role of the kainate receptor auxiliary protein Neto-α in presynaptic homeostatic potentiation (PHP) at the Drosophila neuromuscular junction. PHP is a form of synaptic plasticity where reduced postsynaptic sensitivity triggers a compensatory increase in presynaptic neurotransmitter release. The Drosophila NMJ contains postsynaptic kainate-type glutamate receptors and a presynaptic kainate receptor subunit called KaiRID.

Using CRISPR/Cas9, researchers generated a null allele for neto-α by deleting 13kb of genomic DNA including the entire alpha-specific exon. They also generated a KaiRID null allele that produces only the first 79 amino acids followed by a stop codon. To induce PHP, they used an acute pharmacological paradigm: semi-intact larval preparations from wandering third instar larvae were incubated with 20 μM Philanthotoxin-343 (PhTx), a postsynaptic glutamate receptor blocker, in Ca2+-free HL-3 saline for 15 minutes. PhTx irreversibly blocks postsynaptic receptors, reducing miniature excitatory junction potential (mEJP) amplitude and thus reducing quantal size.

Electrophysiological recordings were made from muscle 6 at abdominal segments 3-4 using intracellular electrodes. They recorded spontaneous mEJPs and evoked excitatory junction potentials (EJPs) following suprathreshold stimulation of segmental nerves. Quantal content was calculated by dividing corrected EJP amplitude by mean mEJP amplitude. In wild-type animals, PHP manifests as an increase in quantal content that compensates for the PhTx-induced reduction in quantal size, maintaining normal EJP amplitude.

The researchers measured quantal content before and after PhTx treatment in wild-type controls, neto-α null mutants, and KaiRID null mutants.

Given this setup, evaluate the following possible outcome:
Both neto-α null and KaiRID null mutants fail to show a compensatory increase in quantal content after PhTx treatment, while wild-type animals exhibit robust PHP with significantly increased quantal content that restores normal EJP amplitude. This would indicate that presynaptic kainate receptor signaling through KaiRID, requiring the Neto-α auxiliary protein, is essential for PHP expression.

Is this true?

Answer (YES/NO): YES